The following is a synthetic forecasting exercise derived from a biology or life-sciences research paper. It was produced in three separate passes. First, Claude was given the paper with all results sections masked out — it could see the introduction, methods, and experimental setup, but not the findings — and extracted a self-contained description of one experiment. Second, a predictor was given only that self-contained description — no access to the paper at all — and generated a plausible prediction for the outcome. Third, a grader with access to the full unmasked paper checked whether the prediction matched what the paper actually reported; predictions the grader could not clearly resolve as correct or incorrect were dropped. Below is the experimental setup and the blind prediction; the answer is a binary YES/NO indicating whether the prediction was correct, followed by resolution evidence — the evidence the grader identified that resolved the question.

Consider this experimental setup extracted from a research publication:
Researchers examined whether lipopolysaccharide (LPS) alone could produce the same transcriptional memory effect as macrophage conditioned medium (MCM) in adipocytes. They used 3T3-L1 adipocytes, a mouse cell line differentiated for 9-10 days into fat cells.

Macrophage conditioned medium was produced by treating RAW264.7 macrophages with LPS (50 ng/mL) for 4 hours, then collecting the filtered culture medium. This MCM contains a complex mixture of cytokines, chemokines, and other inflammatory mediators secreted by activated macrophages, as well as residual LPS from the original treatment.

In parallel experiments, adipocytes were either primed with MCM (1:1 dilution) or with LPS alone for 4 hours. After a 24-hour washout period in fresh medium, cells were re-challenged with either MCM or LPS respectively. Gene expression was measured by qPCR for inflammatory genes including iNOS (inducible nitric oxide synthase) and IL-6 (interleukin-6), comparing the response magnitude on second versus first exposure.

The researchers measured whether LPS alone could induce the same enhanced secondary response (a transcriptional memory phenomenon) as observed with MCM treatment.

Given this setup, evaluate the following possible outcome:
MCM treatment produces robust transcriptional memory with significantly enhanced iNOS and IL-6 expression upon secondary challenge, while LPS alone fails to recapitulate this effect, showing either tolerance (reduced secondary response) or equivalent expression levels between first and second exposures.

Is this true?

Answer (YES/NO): YES